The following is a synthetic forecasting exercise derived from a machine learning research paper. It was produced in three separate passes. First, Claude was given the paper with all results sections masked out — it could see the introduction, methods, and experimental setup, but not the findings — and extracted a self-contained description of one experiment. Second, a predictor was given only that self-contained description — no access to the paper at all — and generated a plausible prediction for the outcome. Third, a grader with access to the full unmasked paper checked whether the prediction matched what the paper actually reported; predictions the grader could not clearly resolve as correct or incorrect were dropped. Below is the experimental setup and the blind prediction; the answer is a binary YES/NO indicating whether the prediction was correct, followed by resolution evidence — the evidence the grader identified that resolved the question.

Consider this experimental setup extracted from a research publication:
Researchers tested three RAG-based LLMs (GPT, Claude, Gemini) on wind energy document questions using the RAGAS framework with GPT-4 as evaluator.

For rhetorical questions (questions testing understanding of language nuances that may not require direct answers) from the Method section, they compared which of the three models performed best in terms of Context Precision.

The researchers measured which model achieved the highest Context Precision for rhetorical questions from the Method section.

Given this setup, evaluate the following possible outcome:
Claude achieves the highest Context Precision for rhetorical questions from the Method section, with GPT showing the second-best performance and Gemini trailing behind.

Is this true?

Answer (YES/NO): NO